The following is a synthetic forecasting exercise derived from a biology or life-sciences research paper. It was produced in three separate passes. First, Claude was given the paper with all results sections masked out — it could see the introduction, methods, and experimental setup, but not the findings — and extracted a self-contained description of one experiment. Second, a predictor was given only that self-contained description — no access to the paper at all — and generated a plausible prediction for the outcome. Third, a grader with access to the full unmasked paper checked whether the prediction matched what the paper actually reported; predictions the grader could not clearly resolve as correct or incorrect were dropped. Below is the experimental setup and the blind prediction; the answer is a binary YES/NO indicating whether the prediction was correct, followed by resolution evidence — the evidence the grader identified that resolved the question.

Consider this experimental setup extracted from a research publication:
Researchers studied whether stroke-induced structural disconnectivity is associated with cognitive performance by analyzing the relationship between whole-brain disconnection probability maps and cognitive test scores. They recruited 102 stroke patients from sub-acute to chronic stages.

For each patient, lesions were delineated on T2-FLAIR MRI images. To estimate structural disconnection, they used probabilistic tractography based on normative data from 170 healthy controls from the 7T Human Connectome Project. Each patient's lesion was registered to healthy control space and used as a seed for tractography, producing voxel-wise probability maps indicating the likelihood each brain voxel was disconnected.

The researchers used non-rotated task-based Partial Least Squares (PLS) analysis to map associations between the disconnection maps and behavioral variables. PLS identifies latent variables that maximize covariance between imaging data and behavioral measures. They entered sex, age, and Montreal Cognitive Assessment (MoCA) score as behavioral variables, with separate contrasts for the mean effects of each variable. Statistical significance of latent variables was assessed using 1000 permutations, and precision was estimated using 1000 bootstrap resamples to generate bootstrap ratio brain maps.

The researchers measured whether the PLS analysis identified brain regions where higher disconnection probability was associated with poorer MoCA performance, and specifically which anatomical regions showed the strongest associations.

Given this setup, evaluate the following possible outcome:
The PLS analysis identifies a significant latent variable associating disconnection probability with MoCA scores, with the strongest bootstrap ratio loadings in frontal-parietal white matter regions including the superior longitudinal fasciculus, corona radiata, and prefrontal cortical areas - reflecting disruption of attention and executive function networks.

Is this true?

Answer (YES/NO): NO